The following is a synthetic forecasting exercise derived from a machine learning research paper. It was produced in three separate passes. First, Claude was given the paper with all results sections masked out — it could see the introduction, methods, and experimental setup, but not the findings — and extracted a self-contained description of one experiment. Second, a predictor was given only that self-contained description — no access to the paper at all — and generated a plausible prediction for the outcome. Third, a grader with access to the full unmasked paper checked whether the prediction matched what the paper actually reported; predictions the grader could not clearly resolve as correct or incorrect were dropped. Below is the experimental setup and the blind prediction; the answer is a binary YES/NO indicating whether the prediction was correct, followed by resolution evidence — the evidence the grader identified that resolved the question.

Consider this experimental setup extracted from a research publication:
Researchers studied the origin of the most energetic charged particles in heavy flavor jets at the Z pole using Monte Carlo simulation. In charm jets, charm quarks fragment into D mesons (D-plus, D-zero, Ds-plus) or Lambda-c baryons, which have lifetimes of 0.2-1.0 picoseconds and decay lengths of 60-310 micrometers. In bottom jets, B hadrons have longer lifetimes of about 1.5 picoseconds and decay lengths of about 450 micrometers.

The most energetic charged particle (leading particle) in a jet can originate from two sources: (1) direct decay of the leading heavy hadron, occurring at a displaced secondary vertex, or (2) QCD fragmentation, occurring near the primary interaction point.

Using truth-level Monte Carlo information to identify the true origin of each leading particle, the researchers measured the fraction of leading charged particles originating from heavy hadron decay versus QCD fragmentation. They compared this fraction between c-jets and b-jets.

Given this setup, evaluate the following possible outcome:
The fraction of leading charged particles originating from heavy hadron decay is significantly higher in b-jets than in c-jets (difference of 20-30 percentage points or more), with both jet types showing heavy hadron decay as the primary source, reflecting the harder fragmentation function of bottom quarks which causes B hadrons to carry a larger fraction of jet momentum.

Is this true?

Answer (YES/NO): NO